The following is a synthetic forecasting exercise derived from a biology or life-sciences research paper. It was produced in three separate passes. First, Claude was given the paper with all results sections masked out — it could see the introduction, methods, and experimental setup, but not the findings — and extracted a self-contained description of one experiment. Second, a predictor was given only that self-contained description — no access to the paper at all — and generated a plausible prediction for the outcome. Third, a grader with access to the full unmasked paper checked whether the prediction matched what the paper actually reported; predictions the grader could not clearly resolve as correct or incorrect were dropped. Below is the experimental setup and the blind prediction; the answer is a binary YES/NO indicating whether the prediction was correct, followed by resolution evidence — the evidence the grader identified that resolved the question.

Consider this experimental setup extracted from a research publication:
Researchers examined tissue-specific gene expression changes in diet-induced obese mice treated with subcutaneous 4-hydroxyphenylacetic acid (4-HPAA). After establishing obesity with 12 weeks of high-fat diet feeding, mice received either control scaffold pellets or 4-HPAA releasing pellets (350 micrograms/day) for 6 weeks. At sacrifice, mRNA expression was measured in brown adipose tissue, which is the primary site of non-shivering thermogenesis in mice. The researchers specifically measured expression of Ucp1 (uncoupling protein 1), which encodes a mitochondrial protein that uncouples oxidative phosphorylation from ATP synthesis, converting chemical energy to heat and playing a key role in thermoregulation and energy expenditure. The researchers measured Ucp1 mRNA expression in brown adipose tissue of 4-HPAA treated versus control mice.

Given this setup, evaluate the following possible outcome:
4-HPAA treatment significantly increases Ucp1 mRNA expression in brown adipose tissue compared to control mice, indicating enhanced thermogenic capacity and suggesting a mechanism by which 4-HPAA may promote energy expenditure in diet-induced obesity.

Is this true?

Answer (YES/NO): YES